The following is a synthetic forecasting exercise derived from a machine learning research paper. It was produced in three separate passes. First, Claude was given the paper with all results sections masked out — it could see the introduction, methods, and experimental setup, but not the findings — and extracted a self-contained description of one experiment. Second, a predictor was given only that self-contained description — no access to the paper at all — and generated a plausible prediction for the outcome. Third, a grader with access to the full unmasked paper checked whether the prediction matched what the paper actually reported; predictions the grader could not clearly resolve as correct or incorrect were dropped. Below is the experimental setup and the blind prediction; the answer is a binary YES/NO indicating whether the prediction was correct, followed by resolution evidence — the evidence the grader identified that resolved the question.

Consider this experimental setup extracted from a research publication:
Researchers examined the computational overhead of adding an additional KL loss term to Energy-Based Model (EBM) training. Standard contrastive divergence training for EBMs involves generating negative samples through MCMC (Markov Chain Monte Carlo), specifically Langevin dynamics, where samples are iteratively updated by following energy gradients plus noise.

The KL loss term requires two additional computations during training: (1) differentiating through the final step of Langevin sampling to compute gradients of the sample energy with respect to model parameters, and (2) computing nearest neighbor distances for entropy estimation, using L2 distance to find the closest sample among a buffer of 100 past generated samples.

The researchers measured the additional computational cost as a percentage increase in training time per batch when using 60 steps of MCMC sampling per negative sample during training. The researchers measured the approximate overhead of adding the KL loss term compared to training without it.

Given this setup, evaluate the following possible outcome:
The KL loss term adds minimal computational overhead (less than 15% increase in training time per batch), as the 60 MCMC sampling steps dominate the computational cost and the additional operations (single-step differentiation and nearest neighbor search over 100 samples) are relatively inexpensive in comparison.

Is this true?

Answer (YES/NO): NO